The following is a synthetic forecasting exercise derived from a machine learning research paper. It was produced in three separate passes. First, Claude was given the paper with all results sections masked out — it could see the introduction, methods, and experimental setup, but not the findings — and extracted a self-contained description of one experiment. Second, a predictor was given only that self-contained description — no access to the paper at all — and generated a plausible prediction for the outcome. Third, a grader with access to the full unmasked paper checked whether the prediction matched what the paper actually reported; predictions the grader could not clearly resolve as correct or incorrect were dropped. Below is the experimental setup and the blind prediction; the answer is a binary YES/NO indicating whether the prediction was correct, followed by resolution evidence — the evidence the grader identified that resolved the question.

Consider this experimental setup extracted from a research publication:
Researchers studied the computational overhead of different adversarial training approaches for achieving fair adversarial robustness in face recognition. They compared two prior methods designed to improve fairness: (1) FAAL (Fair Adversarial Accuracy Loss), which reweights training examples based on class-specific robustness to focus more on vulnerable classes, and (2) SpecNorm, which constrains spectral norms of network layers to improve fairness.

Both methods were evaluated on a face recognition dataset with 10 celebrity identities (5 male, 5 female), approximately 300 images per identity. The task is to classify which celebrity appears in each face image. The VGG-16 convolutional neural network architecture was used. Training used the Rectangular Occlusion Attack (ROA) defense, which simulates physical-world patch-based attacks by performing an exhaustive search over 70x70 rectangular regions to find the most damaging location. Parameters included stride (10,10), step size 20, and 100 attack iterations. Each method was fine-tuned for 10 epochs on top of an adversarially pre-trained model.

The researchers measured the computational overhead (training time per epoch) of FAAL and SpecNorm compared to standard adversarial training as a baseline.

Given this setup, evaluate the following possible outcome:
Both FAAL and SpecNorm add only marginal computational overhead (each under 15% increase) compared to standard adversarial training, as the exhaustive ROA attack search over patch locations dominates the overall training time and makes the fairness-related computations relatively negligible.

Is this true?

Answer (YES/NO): NO